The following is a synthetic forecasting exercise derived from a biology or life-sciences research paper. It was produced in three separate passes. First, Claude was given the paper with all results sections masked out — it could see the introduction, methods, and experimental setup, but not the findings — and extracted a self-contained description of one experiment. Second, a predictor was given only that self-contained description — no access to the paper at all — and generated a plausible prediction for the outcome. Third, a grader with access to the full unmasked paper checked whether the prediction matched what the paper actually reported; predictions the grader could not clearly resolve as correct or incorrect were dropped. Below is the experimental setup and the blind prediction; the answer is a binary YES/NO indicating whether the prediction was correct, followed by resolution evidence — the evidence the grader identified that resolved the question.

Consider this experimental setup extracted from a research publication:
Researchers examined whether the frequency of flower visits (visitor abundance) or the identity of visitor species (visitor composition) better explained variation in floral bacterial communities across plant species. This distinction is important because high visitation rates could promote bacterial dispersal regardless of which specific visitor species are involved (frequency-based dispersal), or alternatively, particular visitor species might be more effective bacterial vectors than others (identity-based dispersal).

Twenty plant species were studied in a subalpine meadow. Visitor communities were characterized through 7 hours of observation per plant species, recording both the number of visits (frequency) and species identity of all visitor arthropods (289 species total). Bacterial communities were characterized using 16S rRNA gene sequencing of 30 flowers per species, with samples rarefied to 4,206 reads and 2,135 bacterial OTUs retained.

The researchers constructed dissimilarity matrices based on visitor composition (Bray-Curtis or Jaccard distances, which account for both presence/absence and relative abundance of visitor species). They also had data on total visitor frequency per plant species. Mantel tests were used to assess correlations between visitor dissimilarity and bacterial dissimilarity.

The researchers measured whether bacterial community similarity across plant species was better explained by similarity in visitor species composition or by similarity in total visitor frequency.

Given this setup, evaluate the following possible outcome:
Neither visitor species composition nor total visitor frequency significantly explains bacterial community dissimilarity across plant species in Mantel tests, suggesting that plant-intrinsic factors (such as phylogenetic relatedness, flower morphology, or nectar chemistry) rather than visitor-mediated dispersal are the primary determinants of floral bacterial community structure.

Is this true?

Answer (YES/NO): NO